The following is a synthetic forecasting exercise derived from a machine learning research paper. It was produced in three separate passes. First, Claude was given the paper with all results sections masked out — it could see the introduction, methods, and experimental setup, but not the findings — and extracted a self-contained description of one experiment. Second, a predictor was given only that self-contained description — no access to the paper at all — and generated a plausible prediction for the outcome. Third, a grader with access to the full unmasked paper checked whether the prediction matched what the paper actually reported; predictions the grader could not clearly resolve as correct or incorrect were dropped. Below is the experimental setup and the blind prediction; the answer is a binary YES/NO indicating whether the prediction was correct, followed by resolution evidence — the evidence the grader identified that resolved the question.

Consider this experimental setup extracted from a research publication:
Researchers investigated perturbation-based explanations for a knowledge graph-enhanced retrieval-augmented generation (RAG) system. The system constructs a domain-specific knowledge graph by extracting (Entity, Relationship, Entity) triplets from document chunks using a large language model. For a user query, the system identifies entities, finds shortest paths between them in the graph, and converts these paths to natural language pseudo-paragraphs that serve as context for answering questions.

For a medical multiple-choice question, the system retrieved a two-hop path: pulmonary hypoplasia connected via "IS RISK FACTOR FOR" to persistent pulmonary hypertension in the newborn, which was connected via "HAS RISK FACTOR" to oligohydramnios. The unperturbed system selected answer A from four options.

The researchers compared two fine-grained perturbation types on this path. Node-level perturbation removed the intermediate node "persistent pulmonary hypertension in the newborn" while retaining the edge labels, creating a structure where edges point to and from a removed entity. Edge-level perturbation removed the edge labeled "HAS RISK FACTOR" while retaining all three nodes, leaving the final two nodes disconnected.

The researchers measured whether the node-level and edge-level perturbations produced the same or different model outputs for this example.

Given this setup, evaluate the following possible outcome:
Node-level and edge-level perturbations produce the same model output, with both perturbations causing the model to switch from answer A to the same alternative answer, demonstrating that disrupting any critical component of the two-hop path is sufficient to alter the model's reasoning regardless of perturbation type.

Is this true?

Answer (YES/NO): YES